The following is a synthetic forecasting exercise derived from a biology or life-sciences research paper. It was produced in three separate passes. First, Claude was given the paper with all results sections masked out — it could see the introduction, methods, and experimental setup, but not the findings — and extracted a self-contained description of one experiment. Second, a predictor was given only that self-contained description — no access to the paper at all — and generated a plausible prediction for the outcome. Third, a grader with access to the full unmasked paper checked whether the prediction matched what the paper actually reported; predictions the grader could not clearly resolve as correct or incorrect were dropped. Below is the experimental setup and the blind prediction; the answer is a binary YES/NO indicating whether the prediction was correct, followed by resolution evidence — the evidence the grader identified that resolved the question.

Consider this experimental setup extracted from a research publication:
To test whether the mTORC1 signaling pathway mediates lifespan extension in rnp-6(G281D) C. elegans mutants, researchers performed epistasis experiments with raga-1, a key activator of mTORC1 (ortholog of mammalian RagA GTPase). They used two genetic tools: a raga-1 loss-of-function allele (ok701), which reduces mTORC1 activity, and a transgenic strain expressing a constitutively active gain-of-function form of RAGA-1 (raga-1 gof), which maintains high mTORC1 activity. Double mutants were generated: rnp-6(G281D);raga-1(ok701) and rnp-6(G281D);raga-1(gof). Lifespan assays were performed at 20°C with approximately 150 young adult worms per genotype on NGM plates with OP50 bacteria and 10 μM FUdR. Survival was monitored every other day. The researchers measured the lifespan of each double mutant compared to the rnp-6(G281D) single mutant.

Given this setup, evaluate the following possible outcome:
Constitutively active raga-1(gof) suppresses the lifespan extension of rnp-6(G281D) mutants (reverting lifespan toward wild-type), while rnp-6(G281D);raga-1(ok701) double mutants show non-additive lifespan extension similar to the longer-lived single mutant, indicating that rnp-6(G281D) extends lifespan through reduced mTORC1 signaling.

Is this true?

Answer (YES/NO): YES